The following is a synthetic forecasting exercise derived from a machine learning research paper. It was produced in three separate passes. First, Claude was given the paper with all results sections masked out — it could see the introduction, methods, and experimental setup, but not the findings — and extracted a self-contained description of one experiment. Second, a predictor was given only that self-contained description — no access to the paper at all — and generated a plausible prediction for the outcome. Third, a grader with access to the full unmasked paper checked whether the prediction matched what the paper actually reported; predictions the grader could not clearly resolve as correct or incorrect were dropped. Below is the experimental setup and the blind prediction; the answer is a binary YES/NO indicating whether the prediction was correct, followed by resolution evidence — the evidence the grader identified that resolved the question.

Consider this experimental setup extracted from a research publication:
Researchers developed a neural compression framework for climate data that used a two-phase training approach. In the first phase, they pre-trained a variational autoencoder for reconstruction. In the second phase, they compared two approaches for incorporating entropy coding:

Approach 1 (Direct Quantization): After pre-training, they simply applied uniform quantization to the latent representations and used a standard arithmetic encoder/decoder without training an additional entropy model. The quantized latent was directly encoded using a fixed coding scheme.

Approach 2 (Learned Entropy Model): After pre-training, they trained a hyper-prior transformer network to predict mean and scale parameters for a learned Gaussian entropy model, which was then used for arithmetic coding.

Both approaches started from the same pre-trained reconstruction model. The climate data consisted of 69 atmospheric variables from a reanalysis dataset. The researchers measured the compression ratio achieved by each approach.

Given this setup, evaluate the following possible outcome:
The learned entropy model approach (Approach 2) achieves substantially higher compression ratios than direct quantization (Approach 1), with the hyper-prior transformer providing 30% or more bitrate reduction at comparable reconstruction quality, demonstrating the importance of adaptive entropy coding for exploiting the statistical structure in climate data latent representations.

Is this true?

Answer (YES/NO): YES